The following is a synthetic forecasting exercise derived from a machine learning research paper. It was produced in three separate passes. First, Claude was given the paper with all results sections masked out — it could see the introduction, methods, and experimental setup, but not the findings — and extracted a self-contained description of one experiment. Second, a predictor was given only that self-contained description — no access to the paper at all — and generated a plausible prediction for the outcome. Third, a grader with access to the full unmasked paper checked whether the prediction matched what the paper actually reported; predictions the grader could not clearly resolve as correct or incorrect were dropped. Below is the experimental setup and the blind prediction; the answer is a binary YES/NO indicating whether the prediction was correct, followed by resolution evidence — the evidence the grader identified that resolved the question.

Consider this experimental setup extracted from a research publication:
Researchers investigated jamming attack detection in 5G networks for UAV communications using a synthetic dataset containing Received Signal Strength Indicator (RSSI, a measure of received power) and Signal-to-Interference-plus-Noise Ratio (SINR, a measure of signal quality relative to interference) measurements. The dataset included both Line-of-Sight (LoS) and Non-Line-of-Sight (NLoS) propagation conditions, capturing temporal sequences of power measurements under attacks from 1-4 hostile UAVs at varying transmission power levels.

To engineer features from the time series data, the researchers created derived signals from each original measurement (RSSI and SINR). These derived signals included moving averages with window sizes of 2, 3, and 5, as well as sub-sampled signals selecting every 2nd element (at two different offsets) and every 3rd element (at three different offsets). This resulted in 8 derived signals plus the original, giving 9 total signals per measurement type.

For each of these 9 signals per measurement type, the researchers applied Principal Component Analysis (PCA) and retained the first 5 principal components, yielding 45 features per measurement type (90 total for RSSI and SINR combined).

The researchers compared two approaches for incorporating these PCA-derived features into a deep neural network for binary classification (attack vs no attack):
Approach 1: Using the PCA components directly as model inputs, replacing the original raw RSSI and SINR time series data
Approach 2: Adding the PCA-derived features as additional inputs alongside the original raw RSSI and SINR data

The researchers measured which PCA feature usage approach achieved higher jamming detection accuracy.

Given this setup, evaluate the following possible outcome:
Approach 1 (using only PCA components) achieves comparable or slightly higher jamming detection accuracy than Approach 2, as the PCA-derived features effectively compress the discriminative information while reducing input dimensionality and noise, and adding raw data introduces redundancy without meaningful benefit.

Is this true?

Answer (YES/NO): NO